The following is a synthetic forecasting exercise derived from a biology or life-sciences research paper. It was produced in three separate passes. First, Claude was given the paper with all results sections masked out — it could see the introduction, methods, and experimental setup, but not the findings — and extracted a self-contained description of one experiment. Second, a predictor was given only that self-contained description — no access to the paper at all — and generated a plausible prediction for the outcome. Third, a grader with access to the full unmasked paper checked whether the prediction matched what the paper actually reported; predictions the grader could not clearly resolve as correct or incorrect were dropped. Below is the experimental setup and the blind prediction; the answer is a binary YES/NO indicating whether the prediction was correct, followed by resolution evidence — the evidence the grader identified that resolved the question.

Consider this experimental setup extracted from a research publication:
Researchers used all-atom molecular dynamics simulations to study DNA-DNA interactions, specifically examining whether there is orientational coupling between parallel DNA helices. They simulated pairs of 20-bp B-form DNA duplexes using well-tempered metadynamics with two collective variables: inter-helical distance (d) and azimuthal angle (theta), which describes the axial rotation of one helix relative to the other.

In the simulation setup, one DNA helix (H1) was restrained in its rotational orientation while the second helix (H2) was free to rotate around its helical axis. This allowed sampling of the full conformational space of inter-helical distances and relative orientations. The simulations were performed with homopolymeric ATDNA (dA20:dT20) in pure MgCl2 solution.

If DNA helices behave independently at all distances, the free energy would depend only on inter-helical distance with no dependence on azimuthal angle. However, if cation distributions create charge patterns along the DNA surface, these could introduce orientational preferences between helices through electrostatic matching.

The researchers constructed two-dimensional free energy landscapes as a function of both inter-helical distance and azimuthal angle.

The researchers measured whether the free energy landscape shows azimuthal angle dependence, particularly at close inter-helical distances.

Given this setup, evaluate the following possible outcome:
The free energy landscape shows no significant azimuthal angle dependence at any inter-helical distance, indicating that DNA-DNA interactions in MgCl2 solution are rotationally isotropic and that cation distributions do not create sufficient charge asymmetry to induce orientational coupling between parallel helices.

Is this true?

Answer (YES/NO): NO